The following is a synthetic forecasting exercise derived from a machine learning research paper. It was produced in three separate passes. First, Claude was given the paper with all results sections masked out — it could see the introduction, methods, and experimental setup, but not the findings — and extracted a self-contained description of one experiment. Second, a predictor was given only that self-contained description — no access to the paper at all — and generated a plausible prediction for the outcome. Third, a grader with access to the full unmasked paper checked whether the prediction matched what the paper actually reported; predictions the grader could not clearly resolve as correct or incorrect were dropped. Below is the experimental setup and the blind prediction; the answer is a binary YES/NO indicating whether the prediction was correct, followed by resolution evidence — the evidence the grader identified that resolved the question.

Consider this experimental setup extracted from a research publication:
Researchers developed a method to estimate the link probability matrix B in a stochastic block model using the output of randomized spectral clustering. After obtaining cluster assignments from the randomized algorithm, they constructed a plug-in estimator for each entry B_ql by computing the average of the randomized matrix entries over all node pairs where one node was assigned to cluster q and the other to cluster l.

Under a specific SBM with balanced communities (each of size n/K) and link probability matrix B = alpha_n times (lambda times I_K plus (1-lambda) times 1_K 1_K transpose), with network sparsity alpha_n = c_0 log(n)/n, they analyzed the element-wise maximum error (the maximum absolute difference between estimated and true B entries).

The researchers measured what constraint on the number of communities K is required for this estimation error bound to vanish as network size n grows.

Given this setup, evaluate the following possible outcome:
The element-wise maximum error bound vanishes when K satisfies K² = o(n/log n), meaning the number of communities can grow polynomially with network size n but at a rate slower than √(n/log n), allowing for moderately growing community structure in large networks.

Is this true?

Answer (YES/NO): NO